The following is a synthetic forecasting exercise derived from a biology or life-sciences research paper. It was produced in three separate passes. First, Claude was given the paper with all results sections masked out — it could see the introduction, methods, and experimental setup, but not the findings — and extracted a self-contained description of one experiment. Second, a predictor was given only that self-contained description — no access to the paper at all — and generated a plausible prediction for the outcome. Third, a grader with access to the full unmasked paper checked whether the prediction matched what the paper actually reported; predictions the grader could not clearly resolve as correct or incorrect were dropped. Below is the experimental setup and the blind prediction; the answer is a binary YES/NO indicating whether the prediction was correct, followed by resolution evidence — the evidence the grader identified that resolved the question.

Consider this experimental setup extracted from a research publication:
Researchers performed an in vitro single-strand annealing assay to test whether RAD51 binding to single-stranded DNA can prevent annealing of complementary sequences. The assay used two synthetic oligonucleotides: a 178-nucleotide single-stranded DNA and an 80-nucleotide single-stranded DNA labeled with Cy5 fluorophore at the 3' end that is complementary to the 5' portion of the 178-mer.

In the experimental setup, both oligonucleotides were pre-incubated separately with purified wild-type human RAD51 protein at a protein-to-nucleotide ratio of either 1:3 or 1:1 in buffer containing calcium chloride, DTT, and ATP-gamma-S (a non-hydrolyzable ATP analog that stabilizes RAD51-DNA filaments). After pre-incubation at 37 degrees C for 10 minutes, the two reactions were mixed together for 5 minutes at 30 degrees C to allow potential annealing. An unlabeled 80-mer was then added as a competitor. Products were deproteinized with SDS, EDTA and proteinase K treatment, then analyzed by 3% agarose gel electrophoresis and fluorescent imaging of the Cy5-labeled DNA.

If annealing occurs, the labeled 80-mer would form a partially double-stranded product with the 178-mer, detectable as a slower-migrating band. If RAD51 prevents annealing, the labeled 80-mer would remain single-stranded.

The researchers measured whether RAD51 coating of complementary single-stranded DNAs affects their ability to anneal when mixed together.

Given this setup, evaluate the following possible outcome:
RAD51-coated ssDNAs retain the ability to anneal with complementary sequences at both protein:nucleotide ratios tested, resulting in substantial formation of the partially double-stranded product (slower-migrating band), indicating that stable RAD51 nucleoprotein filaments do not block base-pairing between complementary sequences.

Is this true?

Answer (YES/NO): NO